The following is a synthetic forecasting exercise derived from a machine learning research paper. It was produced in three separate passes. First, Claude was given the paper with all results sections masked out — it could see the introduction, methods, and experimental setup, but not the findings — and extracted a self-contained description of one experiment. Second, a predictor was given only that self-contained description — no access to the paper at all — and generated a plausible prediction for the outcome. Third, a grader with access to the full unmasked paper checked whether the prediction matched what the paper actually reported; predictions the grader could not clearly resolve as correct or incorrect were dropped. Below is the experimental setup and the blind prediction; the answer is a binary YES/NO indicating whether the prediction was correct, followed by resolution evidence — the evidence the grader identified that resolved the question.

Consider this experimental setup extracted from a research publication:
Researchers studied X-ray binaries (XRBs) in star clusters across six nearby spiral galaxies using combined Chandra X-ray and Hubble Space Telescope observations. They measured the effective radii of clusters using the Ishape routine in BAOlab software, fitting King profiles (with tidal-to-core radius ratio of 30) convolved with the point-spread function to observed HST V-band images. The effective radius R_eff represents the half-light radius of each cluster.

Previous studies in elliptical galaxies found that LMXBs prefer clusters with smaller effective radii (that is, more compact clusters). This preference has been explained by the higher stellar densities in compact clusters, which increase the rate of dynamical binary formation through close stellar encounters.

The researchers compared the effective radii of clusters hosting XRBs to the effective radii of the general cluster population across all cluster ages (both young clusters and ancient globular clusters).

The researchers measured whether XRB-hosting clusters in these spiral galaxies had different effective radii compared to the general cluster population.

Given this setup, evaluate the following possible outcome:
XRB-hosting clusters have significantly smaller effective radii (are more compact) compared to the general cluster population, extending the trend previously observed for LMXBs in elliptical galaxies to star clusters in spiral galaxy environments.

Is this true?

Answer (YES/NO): NO